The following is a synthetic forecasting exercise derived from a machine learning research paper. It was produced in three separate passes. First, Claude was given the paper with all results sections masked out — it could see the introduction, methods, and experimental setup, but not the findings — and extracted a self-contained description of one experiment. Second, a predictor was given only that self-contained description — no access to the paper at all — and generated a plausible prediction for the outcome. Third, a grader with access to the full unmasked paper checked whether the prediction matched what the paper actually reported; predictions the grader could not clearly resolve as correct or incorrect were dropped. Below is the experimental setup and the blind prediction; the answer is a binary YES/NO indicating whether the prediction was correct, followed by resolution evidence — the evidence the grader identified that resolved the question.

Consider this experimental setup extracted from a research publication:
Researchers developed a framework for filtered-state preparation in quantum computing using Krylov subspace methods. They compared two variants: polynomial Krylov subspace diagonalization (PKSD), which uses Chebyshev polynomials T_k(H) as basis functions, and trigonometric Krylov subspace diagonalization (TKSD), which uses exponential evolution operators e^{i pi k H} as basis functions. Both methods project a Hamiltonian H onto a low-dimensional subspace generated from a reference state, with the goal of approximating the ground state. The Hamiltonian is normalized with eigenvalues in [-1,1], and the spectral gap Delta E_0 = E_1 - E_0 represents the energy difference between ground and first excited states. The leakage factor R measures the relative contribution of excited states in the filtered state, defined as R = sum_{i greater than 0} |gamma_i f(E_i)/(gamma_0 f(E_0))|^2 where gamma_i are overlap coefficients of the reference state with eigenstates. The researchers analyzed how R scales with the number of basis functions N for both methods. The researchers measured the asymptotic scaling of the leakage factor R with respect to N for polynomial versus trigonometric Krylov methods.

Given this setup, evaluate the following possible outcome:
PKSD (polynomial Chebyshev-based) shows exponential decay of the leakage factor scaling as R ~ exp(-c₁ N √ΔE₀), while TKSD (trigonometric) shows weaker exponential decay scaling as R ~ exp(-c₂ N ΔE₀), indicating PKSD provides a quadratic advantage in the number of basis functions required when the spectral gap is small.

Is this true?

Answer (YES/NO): YES